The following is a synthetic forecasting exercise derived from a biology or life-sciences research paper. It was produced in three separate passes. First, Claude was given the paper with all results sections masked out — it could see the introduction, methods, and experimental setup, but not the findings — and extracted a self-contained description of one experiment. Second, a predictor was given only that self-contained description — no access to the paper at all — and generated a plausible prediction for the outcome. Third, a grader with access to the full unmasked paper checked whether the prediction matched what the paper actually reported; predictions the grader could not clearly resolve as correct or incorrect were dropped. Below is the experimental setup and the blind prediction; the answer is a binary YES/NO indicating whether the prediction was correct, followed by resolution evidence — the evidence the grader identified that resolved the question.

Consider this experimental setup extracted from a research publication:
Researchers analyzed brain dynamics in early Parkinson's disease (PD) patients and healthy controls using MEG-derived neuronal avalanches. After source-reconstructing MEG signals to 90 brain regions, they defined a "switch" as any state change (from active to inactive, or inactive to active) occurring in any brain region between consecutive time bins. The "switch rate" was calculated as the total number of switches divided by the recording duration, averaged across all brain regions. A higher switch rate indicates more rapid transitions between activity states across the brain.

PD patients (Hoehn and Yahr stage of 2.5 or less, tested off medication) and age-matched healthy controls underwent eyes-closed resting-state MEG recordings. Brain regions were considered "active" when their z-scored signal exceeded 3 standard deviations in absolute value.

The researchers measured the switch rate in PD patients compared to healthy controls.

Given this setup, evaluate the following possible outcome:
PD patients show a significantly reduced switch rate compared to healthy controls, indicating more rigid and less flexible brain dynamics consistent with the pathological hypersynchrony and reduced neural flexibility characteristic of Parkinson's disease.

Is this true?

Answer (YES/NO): NO